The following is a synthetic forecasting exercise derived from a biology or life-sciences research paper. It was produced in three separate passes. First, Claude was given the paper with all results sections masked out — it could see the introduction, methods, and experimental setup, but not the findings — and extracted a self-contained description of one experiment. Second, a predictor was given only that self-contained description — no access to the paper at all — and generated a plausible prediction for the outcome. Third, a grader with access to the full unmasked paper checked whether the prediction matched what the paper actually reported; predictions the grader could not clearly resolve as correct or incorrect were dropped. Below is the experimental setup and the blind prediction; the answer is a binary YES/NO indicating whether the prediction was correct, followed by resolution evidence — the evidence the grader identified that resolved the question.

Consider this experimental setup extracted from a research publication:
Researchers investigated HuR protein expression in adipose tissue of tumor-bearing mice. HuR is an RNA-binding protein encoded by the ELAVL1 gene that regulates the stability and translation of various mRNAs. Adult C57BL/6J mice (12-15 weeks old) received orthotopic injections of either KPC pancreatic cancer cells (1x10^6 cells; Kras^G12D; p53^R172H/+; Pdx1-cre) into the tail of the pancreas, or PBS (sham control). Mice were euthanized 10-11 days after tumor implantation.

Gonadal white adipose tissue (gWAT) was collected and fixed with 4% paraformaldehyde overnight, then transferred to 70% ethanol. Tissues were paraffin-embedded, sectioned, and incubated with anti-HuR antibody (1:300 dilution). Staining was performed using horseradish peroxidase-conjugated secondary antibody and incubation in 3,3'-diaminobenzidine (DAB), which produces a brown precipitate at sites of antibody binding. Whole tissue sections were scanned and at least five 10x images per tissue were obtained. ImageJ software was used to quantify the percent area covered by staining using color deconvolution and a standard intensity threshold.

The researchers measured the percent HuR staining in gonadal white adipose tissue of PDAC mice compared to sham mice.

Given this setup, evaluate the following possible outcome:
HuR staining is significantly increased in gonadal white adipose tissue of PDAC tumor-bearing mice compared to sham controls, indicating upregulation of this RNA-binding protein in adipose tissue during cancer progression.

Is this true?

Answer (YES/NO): YES